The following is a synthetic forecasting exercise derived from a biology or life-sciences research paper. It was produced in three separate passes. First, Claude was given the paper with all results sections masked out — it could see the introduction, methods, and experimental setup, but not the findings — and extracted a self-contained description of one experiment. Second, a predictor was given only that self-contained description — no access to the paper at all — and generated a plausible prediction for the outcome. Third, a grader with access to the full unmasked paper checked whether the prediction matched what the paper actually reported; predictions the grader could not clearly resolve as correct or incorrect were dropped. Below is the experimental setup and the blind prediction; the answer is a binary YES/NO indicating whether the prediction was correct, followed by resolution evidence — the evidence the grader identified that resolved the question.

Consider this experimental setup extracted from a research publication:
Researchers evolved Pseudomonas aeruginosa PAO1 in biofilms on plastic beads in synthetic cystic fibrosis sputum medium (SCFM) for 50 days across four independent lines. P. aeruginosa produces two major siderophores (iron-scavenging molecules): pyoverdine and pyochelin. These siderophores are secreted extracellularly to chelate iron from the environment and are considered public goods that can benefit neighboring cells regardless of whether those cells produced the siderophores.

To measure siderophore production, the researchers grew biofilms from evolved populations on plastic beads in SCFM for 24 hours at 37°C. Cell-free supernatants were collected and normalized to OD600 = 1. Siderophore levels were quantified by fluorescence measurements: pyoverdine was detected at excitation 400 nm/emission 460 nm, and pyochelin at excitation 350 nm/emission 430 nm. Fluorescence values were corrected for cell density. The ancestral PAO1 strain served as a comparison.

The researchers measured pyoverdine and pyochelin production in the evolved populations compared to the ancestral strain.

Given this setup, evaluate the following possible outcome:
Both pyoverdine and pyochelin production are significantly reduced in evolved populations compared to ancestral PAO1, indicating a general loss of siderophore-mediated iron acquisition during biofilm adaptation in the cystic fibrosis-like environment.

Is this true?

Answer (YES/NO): NO